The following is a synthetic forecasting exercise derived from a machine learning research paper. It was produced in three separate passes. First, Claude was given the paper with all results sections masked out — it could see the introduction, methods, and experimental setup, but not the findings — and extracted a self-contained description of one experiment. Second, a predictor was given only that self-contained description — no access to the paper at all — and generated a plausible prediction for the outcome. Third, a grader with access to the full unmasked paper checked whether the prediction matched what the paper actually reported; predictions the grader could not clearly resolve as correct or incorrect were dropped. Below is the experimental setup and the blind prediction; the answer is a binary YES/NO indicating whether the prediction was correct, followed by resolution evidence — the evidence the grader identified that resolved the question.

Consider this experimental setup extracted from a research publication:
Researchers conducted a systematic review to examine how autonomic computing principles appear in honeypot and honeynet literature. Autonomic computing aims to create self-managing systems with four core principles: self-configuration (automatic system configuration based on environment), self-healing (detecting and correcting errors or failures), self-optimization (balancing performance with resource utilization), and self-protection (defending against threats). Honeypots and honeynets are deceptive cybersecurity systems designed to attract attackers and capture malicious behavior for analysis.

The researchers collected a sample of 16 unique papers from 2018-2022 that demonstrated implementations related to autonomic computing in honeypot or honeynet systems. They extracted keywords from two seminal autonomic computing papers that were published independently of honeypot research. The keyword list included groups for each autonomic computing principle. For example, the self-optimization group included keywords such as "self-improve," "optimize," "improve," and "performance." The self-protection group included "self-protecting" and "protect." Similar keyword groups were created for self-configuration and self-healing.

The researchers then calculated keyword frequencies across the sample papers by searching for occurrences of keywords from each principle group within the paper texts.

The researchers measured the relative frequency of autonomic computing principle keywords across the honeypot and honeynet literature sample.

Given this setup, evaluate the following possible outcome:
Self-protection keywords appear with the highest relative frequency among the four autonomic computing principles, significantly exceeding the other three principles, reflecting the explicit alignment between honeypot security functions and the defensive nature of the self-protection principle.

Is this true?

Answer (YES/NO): NO